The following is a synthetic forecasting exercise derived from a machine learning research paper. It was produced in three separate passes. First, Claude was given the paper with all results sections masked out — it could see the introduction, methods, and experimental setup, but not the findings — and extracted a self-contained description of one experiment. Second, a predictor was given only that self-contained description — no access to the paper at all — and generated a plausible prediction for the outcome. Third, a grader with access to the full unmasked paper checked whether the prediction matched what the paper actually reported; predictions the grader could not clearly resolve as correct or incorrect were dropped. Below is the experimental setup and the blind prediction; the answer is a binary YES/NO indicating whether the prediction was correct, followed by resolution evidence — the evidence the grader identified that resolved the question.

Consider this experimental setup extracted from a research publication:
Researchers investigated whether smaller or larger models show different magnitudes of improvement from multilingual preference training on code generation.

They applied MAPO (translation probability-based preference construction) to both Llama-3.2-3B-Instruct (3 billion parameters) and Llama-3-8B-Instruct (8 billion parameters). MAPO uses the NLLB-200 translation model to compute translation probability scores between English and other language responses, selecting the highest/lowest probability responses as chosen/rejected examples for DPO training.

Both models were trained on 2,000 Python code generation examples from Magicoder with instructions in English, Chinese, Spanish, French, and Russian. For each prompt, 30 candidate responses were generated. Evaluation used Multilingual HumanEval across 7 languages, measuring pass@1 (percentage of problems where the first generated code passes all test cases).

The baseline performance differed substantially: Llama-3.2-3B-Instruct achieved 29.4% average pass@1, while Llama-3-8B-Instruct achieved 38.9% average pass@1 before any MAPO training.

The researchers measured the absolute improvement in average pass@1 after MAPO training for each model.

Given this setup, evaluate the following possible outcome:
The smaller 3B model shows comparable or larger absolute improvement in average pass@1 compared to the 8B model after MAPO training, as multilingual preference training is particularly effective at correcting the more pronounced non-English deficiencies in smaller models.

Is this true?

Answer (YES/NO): NO